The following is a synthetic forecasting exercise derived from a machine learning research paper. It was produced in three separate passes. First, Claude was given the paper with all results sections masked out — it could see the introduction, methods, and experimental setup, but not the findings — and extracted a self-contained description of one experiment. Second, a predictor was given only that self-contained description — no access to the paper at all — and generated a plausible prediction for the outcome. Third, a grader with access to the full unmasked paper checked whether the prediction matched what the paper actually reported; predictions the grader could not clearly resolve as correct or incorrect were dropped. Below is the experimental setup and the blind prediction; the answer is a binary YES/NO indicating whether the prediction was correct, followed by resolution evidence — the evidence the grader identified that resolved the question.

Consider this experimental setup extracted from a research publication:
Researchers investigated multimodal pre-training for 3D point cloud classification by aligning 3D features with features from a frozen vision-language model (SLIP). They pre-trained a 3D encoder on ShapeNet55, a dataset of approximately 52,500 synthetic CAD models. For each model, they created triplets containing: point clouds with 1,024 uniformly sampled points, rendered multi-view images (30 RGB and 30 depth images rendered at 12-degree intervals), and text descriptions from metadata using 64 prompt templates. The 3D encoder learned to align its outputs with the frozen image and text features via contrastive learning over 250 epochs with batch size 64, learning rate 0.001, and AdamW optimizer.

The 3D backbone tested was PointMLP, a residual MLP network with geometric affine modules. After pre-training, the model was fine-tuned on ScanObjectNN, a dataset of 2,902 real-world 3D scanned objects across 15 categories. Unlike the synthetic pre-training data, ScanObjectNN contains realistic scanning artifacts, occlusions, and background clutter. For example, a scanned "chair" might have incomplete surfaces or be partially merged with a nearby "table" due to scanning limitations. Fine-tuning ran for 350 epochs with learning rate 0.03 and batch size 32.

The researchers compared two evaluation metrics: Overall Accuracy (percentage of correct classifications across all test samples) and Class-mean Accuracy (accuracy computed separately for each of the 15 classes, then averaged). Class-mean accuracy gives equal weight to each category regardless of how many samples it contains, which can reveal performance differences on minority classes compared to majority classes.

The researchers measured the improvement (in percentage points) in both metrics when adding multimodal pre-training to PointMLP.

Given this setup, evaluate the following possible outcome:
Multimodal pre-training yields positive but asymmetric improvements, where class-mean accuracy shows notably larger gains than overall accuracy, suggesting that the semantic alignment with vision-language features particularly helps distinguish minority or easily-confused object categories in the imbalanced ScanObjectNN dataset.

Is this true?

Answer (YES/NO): NO